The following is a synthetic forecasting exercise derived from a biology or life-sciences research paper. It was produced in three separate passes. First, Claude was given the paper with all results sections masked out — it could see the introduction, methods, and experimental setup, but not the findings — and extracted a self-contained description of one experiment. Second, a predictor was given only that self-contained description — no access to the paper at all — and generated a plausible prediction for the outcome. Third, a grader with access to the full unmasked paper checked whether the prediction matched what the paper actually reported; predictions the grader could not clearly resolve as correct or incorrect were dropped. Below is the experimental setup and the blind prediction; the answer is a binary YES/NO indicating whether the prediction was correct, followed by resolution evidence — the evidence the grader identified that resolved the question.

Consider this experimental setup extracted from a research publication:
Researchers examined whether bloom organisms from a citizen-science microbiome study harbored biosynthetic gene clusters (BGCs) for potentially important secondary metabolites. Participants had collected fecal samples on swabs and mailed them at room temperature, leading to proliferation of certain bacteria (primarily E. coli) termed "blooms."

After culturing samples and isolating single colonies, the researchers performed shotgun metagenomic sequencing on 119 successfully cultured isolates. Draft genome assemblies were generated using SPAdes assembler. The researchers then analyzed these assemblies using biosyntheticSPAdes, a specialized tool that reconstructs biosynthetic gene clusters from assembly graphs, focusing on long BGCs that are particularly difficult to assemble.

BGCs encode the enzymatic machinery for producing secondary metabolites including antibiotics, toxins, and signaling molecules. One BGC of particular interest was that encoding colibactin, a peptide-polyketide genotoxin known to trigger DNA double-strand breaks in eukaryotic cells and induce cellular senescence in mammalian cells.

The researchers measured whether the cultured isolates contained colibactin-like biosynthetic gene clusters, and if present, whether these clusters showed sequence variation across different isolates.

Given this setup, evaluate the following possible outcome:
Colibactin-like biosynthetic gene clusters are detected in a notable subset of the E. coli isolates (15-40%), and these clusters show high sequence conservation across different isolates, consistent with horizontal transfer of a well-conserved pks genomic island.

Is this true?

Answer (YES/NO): NO